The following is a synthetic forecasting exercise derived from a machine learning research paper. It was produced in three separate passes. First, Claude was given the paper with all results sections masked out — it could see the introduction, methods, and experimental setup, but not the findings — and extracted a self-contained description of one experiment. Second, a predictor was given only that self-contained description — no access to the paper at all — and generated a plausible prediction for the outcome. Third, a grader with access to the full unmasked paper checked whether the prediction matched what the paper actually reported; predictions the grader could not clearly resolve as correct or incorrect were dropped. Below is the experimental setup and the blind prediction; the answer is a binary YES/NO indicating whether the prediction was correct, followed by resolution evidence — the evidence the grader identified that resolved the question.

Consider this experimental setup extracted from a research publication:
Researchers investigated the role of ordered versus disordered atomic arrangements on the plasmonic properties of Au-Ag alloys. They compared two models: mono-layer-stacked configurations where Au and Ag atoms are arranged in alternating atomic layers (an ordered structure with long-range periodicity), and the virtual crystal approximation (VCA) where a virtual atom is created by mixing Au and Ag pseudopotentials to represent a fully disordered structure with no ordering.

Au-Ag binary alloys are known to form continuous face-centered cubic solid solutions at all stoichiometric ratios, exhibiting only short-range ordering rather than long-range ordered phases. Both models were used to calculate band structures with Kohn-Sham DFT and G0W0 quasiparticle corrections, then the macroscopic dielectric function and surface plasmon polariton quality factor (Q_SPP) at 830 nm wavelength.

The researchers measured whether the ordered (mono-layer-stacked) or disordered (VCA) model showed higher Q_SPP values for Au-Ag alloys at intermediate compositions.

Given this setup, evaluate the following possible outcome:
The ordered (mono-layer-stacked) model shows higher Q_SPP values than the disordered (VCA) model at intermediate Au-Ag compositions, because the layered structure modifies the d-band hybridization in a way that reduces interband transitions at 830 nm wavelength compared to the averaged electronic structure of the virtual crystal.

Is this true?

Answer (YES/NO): YES